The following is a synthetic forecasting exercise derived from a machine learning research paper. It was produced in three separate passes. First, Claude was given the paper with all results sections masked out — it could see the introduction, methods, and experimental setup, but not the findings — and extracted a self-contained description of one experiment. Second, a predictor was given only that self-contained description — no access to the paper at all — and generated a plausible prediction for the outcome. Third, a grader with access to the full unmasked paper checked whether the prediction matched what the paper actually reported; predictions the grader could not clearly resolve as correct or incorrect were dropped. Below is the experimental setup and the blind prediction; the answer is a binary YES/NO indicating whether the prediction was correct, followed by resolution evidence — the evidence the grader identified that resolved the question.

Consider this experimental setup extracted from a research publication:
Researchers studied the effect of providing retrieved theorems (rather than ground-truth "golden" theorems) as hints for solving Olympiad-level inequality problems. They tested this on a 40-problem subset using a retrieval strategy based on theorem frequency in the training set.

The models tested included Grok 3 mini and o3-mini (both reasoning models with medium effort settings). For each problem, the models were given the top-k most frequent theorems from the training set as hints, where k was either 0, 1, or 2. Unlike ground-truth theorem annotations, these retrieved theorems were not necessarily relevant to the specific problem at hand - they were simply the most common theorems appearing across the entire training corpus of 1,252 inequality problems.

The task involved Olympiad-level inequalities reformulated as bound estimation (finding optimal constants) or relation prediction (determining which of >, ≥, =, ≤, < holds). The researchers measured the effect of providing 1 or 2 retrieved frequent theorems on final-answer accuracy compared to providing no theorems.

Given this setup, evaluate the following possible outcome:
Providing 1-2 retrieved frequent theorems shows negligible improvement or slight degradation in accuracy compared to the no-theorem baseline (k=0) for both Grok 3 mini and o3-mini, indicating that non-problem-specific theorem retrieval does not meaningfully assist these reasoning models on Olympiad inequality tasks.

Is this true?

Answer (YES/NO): YES